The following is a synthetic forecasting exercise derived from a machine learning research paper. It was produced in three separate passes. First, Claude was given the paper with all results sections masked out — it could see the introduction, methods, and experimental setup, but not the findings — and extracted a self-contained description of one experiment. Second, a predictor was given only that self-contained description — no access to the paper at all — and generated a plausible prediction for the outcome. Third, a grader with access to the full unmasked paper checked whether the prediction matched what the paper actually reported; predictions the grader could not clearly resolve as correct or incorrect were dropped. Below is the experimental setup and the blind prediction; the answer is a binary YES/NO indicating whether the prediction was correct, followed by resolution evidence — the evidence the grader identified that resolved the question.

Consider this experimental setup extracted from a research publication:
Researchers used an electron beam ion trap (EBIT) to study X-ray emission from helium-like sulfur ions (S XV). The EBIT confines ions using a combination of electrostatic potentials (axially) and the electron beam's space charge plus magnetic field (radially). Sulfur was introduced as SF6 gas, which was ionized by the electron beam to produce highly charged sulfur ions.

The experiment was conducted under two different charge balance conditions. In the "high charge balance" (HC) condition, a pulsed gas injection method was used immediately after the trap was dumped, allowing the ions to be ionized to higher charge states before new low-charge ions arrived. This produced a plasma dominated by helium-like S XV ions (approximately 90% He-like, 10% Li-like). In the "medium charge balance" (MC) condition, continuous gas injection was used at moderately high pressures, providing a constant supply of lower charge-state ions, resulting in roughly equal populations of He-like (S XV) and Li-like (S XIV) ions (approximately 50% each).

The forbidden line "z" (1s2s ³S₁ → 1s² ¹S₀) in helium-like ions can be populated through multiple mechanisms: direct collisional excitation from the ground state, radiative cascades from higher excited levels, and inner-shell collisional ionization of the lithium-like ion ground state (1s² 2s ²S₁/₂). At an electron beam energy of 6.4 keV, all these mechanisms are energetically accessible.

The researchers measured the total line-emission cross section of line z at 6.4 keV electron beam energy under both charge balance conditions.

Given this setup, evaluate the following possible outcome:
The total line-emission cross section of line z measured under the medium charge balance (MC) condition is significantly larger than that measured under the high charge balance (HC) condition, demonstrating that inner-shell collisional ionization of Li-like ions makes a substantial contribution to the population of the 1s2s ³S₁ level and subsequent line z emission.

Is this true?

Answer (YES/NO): YES